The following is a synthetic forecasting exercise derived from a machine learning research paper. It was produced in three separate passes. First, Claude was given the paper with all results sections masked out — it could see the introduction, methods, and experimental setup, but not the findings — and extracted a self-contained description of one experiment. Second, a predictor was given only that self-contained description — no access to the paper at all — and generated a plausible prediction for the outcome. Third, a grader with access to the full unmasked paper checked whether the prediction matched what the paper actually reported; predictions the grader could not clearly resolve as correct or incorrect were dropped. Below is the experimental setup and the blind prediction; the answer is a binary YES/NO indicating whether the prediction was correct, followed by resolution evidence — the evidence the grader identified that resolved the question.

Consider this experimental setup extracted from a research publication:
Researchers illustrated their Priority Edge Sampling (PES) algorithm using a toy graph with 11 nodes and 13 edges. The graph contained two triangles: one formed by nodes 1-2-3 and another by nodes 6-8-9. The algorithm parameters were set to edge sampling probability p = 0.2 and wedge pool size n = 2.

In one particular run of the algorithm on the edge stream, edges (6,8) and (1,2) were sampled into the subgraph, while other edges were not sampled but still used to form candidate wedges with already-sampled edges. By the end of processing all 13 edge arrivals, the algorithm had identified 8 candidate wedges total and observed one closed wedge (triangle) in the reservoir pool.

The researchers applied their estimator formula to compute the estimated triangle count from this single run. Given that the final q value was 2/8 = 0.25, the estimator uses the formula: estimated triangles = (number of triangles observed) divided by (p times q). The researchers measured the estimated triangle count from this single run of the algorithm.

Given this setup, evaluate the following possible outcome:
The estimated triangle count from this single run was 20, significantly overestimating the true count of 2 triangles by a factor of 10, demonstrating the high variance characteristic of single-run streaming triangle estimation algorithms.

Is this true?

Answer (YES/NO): YES